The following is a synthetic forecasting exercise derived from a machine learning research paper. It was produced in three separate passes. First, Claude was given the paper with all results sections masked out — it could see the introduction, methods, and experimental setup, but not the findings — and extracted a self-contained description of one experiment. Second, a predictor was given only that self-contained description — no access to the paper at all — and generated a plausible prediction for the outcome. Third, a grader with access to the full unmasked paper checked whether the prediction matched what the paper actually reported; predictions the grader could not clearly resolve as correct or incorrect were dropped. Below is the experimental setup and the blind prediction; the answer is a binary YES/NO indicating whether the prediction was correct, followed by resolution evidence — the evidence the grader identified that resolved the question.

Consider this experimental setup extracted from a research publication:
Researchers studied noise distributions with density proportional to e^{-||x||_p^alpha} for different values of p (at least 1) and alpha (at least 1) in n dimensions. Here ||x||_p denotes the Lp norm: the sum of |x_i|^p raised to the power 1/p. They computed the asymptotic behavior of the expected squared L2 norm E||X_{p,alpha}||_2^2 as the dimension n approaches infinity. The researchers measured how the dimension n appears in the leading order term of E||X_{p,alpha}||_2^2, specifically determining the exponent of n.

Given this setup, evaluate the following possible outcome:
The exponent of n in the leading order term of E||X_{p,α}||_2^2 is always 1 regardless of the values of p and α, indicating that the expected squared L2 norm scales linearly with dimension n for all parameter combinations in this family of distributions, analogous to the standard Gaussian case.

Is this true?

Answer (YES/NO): NO